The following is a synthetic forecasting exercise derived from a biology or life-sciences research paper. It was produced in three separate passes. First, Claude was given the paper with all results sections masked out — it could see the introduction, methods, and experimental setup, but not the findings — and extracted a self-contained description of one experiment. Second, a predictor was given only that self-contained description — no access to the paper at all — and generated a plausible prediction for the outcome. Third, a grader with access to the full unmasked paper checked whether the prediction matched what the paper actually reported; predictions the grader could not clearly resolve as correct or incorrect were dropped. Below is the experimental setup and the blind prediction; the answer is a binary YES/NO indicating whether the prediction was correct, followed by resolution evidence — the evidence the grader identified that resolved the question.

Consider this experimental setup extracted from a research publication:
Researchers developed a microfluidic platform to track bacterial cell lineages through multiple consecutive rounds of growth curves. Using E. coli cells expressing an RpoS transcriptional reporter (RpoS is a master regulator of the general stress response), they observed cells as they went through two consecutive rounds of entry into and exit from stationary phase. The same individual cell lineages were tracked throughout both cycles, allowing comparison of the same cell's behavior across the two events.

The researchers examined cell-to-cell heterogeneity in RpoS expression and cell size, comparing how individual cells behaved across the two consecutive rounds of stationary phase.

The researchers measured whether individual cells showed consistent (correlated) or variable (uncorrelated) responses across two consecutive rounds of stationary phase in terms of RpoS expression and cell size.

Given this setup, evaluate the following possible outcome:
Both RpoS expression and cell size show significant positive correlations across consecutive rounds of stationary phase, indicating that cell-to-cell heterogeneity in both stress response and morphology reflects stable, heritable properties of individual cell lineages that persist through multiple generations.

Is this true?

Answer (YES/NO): NO